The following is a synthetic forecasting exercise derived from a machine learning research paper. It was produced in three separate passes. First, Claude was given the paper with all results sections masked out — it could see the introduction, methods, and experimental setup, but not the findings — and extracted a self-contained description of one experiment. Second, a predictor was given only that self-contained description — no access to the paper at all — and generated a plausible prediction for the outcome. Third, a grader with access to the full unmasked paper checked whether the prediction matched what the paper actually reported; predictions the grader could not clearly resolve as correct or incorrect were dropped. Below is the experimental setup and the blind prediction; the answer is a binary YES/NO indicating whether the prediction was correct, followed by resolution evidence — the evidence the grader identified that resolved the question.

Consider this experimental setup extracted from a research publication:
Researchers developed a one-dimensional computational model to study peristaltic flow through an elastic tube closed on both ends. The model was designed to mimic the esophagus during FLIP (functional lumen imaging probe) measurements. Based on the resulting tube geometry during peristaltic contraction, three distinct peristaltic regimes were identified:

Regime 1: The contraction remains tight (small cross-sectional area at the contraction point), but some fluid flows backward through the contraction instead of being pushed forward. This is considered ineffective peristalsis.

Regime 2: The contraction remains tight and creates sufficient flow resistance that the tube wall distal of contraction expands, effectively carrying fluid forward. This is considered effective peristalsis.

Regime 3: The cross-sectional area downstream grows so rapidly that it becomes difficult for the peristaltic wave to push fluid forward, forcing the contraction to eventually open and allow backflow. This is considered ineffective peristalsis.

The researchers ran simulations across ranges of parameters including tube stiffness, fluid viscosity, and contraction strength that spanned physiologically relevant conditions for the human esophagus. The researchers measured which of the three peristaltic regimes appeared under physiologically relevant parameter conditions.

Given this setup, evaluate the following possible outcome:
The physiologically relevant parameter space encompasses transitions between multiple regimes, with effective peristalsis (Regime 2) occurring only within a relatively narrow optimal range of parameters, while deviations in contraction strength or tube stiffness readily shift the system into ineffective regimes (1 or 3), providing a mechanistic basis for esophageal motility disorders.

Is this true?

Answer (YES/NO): NO